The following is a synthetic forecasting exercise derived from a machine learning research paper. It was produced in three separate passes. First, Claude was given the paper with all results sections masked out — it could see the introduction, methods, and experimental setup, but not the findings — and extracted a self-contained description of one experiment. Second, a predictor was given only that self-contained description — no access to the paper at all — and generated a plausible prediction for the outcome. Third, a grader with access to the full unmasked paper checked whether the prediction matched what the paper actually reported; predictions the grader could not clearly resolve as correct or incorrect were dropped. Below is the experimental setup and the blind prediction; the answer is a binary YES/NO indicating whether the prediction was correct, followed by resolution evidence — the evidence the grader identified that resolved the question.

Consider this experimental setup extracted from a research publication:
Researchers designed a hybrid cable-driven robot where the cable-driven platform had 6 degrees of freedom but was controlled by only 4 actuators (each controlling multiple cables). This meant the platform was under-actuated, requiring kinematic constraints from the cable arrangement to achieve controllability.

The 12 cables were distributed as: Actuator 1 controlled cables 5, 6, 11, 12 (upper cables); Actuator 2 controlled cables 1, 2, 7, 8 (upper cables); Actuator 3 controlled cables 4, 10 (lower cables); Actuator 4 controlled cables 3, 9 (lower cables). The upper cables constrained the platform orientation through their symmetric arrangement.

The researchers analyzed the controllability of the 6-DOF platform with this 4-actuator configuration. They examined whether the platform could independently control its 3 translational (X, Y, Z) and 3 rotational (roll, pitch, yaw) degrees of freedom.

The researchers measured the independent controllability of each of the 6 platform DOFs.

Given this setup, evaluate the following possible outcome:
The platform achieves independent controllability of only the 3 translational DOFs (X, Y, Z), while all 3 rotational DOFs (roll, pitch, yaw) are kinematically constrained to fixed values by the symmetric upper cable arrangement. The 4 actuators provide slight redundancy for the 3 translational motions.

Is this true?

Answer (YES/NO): NO